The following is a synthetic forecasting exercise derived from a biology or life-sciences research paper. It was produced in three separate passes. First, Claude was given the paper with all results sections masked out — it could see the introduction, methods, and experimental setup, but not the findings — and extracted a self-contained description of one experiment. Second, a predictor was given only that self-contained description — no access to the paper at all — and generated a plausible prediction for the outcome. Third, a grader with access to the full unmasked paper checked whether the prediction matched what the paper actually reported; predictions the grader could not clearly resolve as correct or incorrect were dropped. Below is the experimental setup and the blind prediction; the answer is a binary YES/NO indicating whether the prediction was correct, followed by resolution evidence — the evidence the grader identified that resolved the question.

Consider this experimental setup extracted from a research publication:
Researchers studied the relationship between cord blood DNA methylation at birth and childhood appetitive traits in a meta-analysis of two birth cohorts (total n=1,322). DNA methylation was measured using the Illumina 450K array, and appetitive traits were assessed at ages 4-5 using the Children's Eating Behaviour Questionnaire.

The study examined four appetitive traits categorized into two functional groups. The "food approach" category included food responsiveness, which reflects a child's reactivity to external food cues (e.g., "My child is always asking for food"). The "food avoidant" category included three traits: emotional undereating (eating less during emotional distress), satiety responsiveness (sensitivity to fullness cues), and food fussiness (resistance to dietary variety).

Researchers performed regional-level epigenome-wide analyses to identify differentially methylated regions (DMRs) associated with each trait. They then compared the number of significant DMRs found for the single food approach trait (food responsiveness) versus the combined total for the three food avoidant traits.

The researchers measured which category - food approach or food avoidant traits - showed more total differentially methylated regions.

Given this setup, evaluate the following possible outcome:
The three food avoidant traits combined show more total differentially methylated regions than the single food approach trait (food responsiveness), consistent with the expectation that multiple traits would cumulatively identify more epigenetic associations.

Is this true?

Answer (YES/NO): NO